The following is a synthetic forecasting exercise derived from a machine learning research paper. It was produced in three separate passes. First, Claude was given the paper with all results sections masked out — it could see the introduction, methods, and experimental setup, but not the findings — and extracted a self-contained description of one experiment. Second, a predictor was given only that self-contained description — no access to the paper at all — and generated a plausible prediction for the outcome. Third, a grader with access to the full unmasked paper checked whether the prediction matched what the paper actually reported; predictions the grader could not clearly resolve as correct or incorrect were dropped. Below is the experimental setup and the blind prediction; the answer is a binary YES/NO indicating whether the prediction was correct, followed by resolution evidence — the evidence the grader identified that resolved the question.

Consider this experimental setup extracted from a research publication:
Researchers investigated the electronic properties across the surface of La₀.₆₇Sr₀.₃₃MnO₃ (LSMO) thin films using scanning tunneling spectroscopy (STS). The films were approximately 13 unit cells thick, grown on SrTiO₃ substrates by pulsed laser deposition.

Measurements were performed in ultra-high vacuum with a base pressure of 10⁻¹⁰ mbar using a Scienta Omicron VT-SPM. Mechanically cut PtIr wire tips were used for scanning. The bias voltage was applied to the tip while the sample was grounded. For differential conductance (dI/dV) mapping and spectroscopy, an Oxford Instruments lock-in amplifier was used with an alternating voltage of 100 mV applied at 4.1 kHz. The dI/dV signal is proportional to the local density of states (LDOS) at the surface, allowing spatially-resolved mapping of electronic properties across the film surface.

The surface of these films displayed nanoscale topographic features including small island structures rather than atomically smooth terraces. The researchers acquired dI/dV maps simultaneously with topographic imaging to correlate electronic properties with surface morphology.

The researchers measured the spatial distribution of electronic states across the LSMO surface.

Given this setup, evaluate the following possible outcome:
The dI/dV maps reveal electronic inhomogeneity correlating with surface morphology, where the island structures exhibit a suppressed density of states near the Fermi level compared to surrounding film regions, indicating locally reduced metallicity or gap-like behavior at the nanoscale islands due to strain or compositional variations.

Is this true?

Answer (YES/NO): NO